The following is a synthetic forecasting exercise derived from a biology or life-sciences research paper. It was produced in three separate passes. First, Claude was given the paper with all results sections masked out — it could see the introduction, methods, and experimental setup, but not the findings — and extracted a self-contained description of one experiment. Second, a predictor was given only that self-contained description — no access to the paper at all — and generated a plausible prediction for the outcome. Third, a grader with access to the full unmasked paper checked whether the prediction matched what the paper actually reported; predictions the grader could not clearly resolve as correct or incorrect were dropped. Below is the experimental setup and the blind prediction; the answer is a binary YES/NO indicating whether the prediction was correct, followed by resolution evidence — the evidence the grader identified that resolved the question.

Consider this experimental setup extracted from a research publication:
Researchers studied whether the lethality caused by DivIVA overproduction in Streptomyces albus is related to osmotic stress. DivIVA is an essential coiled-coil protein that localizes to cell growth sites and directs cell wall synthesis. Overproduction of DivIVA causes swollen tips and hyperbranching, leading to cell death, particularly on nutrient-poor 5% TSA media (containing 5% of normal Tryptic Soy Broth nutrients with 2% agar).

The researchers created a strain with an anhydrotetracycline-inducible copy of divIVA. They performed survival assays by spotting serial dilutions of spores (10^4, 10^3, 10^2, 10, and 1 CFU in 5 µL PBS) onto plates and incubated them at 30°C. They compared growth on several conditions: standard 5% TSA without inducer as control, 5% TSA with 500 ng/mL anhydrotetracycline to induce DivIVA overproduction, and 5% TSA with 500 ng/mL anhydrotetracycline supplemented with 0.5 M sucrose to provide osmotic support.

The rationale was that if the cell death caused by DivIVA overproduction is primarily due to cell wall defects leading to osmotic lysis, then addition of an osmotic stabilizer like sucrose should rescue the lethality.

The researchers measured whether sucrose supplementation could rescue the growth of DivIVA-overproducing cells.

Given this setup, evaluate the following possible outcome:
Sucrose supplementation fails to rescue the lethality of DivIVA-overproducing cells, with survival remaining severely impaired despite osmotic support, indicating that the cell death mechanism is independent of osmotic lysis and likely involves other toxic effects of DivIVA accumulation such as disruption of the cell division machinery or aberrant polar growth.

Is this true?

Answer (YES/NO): NO